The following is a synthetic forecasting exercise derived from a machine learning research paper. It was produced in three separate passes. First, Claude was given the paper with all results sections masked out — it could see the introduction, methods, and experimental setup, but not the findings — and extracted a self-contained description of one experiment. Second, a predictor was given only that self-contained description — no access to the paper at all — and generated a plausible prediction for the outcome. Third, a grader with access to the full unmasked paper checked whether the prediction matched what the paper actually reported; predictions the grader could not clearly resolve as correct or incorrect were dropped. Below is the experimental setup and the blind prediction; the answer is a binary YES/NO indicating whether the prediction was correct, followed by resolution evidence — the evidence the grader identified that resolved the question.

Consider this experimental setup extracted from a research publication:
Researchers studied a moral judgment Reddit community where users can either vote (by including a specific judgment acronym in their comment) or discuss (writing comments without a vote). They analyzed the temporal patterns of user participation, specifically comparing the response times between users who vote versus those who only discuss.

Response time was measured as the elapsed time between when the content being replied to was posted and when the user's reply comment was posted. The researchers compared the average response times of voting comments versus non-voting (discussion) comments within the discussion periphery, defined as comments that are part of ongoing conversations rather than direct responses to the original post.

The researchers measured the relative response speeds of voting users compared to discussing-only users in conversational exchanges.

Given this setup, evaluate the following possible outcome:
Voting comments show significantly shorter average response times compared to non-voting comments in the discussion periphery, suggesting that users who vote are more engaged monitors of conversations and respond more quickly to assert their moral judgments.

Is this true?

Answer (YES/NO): NO